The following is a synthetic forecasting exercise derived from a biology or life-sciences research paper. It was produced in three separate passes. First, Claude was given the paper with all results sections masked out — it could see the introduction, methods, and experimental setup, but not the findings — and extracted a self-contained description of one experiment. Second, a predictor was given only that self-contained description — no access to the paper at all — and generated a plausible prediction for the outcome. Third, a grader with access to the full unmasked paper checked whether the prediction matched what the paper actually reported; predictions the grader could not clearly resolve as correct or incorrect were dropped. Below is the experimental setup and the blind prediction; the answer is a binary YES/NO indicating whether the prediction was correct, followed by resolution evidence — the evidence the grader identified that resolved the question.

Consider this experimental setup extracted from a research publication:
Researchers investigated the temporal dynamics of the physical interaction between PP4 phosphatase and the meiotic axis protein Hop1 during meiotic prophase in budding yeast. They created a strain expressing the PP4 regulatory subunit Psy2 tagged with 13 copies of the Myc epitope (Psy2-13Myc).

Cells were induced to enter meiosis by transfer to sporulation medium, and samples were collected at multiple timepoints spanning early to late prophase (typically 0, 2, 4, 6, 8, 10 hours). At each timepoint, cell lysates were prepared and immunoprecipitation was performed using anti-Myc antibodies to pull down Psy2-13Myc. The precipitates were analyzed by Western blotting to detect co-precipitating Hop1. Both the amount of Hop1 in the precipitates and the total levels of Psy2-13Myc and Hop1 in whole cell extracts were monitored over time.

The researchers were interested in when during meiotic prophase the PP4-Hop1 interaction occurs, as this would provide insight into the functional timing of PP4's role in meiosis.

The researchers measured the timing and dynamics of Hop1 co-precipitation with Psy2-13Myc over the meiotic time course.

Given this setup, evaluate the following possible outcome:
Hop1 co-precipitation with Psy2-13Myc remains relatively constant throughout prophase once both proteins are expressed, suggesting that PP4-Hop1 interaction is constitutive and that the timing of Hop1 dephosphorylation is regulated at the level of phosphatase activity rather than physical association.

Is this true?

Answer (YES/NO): NO